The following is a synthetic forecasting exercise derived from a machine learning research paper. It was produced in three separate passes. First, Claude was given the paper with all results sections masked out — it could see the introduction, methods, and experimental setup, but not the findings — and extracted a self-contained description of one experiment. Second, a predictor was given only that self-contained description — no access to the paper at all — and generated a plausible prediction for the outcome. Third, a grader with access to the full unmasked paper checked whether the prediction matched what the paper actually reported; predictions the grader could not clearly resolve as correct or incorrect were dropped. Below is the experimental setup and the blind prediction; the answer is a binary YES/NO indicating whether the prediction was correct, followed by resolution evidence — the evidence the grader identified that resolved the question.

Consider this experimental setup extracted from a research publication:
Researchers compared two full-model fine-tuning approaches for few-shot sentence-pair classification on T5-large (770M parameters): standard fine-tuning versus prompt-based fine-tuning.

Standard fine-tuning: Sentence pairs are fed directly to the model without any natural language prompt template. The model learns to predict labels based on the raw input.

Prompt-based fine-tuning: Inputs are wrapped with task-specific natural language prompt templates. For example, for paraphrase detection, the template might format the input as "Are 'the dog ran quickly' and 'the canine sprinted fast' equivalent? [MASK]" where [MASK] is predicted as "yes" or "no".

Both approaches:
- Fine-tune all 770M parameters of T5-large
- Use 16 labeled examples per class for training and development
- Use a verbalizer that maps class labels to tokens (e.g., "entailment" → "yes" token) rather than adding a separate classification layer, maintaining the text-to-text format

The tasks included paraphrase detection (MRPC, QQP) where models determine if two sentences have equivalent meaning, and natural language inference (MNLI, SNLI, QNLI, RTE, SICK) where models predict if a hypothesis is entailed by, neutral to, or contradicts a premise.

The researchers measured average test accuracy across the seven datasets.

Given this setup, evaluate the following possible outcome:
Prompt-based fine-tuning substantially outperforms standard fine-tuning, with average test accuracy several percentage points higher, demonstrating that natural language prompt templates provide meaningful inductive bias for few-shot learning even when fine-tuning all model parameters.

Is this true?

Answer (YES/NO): NO